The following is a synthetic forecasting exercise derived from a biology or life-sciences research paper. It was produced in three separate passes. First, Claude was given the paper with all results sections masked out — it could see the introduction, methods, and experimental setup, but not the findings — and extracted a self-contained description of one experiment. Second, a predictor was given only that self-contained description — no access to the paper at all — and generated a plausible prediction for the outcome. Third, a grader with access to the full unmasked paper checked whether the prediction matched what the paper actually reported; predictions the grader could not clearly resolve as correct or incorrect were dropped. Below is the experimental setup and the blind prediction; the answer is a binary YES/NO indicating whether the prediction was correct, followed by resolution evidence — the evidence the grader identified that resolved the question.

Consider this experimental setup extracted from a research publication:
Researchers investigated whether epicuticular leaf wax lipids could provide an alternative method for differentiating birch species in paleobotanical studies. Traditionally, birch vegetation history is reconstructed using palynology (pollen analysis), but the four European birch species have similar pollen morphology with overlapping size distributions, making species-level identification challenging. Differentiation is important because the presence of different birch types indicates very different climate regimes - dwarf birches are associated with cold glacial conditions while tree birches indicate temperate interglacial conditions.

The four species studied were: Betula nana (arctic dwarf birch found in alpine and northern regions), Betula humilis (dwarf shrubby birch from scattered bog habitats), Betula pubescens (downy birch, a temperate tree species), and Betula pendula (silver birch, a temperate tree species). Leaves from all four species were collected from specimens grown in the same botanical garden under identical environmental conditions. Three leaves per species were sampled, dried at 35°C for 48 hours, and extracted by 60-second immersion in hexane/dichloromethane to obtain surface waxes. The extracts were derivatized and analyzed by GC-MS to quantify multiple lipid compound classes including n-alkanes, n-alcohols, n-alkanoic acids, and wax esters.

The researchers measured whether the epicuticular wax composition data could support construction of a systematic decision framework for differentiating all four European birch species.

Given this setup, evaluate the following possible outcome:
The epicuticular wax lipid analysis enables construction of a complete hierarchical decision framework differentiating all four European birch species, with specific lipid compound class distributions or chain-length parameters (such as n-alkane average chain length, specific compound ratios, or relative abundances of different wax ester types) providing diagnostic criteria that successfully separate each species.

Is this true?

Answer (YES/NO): YES